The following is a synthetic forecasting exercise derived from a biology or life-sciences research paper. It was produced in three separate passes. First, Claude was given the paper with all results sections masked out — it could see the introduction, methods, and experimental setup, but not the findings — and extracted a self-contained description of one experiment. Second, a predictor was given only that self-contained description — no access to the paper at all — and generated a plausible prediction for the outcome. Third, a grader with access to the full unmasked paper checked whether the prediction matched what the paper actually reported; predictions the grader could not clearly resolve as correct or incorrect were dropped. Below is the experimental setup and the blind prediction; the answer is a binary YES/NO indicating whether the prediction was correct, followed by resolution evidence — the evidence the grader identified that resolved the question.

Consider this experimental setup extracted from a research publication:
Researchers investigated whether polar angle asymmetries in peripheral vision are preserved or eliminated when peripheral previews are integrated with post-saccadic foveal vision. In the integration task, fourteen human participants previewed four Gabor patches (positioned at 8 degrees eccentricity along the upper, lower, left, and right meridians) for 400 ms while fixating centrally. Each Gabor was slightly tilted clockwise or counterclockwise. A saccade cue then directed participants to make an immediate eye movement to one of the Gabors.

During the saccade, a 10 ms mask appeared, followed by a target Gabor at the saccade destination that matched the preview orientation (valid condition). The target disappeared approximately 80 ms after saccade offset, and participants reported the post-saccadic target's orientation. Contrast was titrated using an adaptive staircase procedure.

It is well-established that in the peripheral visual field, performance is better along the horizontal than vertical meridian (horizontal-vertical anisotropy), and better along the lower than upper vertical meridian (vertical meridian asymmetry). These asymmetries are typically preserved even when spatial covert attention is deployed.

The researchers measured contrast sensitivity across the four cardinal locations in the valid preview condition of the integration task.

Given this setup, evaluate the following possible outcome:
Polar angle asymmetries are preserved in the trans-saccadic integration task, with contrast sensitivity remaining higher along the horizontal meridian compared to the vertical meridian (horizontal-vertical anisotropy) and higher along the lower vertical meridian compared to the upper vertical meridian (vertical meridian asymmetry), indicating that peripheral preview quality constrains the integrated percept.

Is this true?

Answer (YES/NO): NO